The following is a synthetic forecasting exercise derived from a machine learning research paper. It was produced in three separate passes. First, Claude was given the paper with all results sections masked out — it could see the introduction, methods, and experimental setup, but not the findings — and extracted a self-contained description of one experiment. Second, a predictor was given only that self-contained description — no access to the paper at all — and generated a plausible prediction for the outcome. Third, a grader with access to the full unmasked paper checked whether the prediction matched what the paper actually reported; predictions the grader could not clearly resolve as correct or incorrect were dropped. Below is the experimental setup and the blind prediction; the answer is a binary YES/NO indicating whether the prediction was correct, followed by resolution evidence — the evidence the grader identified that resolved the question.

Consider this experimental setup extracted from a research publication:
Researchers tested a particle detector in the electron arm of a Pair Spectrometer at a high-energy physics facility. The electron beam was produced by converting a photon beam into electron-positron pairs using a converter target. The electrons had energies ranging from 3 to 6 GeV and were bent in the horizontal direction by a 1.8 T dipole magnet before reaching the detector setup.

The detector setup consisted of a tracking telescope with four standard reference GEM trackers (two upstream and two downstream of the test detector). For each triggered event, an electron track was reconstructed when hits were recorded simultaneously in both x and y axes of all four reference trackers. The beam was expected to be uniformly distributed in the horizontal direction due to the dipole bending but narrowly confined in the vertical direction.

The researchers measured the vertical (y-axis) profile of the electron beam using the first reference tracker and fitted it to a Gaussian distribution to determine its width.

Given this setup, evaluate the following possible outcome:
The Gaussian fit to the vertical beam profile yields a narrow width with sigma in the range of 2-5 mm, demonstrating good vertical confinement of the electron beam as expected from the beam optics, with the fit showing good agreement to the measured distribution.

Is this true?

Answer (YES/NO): YES